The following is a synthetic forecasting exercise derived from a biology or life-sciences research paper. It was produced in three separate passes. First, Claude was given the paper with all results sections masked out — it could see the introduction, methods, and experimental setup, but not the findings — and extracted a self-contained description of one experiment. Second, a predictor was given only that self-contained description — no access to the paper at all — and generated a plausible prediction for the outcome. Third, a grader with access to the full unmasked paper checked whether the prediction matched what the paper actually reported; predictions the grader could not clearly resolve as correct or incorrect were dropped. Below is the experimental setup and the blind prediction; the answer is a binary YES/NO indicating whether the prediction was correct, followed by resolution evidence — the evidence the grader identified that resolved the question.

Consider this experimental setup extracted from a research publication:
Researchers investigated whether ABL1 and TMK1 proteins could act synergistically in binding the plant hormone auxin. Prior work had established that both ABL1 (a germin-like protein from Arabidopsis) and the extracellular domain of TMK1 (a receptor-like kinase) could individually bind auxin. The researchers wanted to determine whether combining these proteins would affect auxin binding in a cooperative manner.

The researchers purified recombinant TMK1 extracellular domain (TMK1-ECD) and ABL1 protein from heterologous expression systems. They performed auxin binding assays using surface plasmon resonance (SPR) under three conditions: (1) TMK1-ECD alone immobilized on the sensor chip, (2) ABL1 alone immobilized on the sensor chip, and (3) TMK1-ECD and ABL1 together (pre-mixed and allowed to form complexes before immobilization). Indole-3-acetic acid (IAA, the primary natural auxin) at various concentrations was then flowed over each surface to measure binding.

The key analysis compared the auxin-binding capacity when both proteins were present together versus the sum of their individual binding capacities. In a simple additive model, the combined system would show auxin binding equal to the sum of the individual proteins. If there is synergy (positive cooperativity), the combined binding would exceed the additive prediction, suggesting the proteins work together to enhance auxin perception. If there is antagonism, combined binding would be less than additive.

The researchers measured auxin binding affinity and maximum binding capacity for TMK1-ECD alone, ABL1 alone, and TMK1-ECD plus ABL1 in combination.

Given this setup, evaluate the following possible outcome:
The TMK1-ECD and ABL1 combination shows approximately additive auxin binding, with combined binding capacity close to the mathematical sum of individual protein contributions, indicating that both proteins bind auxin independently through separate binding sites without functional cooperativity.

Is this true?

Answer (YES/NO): NO